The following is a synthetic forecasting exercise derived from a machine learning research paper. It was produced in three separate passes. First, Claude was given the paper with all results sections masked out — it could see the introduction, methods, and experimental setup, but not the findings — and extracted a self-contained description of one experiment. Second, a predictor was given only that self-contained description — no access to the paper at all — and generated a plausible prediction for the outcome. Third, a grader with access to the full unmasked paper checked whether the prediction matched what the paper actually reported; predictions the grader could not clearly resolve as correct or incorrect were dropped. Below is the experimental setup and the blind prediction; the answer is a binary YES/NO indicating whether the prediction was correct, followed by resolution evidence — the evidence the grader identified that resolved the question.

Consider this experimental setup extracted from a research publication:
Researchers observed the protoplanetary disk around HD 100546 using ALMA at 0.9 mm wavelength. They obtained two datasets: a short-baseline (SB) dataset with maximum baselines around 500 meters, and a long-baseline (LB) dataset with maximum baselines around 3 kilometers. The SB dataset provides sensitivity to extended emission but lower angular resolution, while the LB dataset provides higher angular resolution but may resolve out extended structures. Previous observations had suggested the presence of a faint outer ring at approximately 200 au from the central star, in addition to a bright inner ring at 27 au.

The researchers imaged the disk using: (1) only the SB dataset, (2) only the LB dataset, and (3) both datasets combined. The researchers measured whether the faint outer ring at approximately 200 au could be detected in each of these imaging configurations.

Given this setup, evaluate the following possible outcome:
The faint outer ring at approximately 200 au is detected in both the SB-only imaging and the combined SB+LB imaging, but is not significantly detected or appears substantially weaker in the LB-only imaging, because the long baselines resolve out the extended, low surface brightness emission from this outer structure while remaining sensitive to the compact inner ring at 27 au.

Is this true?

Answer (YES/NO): YES